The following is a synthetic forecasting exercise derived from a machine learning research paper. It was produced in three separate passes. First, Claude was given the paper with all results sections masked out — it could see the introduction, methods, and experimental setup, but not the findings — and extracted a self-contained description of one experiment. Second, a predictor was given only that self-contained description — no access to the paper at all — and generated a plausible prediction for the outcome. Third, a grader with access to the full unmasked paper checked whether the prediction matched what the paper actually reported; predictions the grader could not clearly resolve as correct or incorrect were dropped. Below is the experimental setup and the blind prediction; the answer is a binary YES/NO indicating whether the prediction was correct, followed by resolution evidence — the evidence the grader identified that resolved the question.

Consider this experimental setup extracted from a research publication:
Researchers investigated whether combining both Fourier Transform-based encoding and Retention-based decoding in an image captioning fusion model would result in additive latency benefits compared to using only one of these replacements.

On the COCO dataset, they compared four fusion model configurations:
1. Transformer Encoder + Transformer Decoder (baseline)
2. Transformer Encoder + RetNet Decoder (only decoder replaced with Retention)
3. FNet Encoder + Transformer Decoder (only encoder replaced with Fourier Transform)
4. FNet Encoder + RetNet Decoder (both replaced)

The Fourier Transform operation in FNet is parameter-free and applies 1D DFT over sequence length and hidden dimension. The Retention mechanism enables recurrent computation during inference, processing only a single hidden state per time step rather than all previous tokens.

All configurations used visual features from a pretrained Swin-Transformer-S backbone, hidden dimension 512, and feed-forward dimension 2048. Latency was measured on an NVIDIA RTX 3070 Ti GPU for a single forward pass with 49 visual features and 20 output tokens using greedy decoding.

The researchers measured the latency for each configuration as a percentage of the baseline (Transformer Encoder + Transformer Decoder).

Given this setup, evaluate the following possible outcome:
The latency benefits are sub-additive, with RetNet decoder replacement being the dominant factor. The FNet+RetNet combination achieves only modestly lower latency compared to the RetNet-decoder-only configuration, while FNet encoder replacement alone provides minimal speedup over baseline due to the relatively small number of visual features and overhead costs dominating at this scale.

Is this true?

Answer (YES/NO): NO